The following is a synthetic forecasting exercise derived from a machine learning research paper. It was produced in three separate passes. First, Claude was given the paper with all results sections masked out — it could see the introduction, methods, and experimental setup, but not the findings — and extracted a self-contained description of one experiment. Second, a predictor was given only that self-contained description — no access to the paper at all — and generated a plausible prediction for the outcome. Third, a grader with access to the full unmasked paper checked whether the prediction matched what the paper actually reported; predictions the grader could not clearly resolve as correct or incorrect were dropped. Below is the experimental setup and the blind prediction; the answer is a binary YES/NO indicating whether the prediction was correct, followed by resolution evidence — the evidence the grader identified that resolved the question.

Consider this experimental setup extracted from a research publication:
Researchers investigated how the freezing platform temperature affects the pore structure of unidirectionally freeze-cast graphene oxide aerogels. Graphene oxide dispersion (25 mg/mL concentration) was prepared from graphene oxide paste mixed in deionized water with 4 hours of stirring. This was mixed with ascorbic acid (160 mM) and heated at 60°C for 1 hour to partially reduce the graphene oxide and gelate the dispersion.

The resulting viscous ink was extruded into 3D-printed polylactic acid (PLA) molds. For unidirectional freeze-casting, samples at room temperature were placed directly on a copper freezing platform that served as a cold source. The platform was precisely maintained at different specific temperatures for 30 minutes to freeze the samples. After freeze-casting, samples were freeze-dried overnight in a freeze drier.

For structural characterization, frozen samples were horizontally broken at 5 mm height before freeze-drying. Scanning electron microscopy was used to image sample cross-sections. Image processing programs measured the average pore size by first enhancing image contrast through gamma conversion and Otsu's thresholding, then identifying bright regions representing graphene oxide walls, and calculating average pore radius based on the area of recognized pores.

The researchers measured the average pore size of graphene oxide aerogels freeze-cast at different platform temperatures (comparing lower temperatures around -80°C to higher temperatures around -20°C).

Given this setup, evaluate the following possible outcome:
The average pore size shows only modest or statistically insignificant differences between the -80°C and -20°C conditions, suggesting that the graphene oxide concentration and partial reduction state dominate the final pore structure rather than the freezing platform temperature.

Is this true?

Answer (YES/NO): NO